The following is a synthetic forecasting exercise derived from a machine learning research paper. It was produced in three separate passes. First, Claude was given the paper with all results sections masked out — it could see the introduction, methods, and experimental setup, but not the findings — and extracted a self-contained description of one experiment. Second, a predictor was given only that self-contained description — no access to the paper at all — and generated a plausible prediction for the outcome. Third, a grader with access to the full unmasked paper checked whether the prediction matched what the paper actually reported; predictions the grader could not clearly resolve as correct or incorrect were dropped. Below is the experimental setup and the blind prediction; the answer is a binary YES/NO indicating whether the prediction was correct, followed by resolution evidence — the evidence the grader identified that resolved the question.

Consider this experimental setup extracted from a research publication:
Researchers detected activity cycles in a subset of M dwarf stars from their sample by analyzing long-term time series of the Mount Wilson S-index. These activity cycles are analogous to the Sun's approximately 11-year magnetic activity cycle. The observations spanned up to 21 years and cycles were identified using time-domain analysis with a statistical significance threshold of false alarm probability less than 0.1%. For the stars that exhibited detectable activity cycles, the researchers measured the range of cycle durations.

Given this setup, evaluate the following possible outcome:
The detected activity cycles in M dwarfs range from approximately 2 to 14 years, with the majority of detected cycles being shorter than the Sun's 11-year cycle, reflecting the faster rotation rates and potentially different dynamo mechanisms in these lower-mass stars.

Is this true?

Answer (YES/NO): NO